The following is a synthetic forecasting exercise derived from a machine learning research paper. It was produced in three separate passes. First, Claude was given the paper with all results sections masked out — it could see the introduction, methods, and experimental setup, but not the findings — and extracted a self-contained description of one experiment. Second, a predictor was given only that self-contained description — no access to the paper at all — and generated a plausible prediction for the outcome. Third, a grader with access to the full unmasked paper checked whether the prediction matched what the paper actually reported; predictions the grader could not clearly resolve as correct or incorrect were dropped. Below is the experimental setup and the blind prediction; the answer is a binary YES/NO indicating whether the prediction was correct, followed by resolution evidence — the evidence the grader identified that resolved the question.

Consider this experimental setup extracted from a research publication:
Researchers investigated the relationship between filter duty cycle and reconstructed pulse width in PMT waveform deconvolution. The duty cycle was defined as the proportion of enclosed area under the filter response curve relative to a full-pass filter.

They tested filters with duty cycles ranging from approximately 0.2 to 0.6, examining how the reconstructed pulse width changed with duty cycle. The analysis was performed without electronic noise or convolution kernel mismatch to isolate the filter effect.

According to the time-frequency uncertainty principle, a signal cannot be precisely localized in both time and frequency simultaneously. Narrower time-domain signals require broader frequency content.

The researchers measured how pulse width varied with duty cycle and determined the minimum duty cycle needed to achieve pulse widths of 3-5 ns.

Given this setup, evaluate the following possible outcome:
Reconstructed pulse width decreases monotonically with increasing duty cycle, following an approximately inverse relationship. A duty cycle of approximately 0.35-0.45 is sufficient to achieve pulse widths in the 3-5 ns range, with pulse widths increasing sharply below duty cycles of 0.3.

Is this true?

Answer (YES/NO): NO